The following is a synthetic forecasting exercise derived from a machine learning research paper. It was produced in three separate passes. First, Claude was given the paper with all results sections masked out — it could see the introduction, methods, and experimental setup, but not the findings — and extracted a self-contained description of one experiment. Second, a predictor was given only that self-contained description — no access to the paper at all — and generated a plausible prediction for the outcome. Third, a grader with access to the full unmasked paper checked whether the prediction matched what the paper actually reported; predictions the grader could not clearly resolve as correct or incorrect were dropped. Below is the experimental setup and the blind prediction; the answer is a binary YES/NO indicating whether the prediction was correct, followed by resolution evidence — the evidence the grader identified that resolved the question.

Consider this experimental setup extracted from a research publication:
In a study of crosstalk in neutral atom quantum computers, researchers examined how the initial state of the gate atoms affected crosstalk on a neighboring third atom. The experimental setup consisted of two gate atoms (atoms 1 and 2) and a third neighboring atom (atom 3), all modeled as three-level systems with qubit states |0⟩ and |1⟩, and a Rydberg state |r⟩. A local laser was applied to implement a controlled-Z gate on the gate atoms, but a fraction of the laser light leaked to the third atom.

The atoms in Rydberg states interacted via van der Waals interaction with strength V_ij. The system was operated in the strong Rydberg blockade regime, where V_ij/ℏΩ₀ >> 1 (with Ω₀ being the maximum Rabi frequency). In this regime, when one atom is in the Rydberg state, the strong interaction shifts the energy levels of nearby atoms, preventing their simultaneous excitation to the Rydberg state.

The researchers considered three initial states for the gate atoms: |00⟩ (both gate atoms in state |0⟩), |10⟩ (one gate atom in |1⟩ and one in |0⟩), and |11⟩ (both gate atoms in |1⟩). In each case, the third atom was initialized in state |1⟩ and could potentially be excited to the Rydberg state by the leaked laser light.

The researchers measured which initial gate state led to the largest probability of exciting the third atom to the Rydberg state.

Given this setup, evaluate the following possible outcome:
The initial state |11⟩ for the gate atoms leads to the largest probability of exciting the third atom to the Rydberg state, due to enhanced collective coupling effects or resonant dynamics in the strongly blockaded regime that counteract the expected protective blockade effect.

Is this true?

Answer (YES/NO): NO